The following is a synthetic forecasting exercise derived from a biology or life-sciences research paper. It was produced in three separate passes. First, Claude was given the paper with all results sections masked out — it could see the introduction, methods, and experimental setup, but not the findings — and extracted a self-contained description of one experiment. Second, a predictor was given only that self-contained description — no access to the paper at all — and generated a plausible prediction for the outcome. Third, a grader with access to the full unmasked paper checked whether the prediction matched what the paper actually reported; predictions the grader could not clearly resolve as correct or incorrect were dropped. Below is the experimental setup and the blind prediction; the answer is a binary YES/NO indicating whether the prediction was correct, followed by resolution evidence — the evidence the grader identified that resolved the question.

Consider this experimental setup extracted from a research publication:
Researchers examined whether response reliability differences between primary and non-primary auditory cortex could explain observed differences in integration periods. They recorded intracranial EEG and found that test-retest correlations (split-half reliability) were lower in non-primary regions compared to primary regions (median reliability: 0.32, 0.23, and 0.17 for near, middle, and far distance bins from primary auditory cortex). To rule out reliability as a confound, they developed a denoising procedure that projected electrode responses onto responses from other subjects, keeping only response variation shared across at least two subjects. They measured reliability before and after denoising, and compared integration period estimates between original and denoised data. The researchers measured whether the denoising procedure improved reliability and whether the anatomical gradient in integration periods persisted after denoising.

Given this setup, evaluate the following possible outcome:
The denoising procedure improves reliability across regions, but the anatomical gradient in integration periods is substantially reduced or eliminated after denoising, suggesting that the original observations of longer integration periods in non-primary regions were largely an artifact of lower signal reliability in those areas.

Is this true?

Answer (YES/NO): NO